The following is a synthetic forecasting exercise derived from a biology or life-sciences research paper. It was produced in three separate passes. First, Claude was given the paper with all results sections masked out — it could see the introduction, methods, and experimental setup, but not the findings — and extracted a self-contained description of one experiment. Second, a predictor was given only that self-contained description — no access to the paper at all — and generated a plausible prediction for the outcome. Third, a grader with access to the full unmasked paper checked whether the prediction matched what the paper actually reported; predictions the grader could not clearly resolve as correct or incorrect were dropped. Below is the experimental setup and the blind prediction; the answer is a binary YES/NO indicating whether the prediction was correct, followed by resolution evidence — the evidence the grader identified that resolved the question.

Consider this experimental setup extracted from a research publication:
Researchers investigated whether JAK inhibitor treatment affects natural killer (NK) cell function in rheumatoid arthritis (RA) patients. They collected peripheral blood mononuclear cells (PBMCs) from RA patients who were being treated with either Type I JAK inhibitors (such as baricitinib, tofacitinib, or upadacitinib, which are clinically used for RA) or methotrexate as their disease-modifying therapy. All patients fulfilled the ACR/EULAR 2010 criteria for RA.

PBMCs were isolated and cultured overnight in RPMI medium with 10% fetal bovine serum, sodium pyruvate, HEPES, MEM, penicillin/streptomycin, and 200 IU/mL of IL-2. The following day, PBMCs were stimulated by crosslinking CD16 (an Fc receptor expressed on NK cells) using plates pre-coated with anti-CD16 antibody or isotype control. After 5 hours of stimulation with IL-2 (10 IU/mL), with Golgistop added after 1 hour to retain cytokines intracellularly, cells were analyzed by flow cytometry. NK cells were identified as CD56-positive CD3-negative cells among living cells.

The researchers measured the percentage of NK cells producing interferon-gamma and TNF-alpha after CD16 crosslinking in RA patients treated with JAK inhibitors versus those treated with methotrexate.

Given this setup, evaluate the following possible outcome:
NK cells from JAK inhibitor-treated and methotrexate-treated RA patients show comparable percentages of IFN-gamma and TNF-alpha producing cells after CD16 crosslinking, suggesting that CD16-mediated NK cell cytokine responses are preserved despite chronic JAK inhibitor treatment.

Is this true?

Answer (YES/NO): NO